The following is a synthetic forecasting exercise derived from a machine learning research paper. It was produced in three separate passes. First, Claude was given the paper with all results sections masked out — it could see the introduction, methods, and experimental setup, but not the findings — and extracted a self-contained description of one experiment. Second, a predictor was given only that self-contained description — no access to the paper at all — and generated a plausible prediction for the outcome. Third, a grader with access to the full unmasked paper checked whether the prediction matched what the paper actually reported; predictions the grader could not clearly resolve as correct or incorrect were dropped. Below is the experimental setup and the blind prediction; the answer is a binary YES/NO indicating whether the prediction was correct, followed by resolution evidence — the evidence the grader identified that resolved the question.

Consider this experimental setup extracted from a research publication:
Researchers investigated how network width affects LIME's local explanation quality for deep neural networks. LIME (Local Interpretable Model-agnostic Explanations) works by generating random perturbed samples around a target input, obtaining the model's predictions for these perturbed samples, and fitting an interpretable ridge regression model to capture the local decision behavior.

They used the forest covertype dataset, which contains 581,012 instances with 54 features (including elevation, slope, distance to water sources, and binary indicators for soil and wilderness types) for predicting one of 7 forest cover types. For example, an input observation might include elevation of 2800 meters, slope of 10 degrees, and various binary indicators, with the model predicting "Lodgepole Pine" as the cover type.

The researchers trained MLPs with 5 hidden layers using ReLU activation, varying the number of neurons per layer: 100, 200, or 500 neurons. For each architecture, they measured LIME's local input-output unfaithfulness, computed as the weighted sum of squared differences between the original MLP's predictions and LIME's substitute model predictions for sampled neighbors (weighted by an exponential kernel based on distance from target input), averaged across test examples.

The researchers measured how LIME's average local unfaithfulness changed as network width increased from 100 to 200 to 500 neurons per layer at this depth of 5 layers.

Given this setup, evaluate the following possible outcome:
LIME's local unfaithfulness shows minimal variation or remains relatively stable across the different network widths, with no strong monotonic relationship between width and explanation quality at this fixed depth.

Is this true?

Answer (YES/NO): YES